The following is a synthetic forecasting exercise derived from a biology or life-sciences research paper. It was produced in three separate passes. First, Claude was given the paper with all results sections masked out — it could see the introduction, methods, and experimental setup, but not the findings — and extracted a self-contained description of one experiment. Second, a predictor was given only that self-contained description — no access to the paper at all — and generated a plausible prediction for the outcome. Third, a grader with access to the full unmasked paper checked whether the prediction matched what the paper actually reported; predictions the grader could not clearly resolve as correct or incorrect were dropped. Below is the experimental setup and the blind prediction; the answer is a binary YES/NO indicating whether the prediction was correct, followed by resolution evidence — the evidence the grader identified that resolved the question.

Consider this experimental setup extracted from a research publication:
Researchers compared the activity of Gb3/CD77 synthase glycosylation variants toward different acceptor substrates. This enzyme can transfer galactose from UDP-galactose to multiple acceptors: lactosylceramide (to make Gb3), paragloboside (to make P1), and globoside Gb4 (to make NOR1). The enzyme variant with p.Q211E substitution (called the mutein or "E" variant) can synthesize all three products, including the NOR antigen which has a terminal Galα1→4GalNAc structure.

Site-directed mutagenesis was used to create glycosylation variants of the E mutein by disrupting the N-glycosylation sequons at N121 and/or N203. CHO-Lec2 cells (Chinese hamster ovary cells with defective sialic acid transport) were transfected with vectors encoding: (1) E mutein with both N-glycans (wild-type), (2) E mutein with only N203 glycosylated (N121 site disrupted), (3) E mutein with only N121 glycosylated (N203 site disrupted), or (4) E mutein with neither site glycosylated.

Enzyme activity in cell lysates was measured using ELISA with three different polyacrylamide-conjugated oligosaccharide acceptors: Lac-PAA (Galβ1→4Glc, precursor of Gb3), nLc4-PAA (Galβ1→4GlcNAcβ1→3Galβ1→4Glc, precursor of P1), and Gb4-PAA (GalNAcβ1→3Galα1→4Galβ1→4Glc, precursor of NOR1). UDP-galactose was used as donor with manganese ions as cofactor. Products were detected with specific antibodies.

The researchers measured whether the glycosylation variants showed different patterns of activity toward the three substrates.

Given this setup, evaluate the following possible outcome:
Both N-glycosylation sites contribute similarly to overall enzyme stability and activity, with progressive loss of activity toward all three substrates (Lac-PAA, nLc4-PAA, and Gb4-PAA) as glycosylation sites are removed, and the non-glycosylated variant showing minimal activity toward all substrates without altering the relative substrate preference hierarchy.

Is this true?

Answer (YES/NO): NO